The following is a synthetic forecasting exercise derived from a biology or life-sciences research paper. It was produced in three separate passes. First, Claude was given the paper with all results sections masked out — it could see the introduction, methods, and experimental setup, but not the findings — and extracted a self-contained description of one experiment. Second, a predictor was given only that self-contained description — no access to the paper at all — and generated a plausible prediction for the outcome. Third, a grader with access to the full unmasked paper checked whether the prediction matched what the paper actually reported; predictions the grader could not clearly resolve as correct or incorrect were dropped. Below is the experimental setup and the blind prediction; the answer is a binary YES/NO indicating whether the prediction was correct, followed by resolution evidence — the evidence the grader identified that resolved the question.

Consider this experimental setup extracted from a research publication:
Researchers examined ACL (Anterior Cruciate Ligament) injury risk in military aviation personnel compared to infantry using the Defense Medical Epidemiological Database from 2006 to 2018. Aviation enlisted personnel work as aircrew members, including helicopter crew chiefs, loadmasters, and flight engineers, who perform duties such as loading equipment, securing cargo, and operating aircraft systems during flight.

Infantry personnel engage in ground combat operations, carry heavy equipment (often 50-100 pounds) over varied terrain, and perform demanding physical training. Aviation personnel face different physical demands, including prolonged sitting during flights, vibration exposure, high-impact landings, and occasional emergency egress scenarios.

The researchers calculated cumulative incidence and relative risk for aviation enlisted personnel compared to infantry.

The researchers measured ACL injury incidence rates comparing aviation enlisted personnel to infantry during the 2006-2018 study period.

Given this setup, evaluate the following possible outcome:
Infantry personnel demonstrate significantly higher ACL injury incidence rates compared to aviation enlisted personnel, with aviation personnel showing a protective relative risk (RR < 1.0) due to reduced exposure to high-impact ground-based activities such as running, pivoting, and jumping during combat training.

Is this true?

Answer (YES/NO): YES